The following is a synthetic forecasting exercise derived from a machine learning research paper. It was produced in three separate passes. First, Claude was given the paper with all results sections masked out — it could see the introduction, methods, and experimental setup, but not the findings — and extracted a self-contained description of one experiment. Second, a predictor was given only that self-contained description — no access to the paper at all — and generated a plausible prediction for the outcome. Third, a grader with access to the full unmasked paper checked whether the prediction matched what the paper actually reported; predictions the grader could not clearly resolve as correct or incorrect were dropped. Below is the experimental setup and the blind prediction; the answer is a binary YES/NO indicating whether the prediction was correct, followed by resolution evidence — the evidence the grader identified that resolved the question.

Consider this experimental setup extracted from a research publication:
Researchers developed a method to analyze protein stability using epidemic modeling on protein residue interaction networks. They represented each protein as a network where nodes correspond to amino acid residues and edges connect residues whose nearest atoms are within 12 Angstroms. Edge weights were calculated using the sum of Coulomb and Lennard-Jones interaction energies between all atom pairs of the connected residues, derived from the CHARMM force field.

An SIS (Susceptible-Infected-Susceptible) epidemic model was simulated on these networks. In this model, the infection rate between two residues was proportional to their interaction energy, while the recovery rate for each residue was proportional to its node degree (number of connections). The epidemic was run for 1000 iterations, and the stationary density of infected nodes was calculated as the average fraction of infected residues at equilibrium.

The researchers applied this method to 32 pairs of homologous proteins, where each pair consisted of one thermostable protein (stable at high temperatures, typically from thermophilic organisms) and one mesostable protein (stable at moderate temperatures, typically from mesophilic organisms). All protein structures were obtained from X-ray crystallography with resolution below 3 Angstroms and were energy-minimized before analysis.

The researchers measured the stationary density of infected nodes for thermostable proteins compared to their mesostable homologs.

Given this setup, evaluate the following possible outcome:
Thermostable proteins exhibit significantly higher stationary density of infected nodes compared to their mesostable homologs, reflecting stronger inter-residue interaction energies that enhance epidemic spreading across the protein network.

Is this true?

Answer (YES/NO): YES